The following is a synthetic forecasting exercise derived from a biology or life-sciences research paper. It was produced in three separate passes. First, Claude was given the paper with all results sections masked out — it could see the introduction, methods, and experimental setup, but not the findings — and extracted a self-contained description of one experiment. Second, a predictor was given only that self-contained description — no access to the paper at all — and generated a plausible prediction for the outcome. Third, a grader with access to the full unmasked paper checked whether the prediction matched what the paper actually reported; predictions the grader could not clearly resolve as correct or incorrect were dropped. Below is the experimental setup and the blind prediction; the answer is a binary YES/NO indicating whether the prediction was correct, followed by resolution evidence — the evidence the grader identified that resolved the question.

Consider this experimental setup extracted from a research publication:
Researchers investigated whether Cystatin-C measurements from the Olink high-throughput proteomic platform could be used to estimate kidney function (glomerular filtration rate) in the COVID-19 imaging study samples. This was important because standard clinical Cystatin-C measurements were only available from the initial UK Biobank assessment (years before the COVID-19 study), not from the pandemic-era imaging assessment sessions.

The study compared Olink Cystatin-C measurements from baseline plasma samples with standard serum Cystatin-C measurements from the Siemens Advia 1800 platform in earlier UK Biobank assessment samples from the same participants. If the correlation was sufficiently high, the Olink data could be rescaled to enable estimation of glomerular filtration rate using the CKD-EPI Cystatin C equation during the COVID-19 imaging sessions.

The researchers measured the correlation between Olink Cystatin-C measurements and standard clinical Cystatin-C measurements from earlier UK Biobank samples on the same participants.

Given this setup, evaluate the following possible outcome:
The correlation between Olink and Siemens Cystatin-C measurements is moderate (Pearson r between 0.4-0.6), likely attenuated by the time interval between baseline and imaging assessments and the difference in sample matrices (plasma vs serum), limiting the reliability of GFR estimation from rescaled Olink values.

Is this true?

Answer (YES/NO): NO